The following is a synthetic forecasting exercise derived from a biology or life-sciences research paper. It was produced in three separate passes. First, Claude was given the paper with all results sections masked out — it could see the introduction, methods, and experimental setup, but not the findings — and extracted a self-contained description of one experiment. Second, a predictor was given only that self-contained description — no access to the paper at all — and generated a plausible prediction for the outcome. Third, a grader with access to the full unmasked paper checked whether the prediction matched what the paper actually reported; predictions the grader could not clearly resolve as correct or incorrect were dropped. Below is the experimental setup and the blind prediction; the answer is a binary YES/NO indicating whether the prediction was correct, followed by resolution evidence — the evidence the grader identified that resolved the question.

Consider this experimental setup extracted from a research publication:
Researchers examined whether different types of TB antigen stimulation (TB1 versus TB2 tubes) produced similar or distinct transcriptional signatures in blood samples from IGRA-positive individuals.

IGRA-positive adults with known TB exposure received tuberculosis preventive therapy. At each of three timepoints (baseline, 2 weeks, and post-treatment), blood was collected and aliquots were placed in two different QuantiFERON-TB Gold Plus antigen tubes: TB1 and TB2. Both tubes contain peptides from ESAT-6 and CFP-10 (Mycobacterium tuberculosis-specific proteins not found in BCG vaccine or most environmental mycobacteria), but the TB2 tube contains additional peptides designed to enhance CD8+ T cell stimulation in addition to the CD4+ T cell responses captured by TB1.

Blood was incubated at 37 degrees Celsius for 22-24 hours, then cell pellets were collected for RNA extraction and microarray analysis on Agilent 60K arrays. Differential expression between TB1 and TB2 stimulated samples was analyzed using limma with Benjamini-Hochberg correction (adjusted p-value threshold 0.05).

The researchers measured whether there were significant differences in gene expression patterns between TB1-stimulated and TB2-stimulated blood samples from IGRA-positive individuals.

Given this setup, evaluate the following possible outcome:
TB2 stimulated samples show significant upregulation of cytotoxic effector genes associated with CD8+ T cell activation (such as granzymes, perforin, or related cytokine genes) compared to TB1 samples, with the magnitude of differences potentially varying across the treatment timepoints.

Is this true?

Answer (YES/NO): NO